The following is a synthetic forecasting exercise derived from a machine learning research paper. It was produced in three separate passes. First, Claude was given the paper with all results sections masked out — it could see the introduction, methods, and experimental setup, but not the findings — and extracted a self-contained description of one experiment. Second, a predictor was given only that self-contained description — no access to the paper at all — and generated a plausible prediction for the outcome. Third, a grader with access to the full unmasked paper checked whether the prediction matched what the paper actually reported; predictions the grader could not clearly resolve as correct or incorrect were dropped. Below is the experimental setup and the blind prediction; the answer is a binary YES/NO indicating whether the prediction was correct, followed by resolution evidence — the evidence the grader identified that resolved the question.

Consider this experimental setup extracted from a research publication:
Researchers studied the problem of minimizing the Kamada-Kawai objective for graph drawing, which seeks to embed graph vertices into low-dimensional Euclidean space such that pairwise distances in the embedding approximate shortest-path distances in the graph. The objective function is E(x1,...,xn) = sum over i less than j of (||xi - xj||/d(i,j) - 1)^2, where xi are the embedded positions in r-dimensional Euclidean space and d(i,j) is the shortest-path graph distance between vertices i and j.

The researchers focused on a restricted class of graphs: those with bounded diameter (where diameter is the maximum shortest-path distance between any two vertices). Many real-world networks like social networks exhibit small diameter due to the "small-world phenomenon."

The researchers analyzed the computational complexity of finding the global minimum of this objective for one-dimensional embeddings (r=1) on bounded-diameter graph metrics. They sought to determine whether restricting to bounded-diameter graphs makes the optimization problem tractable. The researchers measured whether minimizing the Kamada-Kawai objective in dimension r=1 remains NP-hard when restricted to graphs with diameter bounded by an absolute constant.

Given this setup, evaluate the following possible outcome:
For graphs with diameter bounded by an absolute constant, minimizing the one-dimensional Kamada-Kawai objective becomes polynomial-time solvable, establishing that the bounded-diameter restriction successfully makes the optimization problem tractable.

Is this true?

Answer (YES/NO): NO